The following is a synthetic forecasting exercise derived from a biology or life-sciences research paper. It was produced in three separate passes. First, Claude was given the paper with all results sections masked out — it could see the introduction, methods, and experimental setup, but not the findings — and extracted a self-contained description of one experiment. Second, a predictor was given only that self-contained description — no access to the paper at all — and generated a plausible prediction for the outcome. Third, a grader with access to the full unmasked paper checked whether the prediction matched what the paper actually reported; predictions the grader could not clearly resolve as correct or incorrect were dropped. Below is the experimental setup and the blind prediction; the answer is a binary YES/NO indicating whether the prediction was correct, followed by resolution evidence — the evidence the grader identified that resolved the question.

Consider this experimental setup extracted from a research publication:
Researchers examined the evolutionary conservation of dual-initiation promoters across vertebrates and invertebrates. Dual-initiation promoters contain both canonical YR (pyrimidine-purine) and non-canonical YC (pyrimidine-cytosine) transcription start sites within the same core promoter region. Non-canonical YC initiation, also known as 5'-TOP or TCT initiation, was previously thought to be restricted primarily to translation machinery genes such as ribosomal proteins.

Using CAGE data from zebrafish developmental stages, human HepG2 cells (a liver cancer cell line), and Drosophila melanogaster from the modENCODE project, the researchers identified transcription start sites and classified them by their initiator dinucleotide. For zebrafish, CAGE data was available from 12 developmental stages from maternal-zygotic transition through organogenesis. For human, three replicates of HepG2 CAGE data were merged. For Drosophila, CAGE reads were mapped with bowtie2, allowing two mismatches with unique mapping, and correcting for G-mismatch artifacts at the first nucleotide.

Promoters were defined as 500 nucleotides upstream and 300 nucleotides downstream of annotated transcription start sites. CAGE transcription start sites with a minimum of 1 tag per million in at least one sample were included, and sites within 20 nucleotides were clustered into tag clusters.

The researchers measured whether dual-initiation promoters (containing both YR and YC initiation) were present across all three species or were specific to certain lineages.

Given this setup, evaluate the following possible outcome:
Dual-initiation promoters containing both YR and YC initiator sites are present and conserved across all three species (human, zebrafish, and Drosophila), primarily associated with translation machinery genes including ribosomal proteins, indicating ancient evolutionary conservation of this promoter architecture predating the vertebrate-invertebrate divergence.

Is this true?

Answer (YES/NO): YES